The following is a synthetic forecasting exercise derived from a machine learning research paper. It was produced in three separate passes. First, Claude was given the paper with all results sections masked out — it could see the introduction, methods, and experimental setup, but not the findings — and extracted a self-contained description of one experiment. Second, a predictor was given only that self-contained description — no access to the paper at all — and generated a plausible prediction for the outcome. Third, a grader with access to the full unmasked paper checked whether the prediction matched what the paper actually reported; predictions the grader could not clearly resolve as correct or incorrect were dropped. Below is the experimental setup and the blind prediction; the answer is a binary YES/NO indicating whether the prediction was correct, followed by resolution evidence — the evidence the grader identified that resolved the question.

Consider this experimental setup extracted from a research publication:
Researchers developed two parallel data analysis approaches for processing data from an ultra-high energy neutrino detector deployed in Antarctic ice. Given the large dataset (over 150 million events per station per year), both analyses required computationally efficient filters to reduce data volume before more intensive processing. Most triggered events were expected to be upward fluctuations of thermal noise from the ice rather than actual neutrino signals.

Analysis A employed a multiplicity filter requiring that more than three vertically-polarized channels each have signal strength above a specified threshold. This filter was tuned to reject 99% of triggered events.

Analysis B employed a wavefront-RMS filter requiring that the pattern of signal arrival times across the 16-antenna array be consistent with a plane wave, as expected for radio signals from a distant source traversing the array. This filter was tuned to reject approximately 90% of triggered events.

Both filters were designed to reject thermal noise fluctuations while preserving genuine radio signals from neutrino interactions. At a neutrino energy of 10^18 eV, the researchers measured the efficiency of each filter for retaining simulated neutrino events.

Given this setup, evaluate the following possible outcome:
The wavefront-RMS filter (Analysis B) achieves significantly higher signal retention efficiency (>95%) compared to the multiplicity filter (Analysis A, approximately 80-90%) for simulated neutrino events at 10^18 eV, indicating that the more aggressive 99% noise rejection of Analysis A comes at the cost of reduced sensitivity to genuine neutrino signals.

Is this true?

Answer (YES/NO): NO